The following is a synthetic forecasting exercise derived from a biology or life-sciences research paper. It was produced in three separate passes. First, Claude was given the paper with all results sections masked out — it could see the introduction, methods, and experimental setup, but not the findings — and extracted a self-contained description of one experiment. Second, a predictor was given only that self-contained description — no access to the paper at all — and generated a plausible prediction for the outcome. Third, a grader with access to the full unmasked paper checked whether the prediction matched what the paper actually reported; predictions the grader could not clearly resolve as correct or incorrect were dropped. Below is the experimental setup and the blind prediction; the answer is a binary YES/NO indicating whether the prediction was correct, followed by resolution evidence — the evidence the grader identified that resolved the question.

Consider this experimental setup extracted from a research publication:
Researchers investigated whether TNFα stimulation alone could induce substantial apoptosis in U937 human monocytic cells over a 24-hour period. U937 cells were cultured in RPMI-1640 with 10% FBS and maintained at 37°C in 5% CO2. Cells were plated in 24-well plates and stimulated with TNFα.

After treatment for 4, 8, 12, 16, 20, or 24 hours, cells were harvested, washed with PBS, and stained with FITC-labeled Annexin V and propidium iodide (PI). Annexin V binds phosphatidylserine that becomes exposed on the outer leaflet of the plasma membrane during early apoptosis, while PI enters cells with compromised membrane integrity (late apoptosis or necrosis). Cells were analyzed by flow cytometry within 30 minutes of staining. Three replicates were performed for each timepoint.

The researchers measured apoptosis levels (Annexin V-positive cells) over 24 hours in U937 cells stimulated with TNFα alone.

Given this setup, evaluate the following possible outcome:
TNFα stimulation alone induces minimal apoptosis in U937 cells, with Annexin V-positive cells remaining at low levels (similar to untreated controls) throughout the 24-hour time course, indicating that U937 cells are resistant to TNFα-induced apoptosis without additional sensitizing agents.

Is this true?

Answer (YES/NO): NO